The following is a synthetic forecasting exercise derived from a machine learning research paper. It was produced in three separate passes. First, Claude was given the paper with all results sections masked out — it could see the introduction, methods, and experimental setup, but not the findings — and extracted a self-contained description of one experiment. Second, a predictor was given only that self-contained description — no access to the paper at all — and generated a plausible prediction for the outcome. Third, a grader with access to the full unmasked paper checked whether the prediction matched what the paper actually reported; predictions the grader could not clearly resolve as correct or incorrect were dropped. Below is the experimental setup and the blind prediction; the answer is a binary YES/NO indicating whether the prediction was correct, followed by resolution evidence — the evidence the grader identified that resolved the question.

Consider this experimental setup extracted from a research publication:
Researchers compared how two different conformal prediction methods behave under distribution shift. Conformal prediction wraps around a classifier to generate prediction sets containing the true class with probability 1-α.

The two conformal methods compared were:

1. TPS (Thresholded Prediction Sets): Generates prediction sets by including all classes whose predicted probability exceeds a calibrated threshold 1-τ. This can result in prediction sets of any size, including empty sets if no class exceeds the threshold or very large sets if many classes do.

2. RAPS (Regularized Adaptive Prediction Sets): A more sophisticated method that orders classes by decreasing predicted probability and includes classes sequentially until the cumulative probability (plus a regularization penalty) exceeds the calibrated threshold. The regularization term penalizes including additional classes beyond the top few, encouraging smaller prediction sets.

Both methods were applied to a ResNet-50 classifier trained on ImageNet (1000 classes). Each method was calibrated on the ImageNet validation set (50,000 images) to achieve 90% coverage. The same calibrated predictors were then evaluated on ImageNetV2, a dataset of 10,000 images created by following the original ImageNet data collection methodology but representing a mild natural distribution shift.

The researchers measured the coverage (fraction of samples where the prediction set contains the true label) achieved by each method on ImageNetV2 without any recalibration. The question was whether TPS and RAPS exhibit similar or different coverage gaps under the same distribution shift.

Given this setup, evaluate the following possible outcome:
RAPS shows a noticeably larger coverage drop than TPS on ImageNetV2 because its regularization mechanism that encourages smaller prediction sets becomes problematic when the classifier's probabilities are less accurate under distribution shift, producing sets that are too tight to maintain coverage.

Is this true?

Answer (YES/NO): NO